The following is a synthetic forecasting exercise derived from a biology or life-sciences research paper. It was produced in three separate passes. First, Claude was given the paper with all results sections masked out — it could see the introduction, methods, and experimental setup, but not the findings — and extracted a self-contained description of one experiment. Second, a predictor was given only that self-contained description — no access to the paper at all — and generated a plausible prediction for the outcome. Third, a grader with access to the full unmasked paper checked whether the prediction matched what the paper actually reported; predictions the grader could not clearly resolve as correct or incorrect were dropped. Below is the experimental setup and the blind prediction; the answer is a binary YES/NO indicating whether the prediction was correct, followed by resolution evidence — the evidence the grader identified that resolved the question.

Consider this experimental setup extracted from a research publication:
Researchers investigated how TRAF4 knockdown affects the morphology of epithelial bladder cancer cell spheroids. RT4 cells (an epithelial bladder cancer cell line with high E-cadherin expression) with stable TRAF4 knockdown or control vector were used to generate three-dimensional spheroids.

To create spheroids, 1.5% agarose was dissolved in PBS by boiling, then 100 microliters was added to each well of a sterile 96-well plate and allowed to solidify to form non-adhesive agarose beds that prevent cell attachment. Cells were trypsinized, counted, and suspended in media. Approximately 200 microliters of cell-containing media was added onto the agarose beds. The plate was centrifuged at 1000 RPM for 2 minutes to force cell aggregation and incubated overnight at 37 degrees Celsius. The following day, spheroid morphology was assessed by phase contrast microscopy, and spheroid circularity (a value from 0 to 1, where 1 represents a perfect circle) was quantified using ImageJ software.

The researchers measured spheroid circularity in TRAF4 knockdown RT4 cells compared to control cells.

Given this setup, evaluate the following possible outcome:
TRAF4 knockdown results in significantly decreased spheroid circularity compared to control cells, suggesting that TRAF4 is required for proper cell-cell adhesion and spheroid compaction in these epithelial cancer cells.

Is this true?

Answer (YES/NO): YES